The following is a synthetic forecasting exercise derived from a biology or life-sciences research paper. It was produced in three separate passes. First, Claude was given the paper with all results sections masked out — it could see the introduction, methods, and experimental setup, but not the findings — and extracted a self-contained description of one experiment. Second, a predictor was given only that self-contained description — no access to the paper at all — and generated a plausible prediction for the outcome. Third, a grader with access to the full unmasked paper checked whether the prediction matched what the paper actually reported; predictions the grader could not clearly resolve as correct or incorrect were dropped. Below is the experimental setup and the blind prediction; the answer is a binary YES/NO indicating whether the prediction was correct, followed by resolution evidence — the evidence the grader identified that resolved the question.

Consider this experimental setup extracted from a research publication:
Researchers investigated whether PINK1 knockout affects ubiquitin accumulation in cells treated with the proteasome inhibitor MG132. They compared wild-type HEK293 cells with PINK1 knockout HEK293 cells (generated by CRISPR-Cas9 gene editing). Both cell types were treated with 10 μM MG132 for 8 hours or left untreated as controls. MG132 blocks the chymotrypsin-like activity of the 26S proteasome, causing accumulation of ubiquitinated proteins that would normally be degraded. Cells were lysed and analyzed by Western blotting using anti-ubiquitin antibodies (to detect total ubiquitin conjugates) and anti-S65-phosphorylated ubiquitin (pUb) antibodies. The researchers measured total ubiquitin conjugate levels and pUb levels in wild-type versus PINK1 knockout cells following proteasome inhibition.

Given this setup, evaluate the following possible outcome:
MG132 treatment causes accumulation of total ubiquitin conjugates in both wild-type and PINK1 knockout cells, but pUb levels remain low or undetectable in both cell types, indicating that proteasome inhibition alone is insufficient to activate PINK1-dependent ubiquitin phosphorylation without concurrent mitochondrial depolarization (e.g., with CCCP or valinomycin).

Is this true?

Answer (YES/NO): NO